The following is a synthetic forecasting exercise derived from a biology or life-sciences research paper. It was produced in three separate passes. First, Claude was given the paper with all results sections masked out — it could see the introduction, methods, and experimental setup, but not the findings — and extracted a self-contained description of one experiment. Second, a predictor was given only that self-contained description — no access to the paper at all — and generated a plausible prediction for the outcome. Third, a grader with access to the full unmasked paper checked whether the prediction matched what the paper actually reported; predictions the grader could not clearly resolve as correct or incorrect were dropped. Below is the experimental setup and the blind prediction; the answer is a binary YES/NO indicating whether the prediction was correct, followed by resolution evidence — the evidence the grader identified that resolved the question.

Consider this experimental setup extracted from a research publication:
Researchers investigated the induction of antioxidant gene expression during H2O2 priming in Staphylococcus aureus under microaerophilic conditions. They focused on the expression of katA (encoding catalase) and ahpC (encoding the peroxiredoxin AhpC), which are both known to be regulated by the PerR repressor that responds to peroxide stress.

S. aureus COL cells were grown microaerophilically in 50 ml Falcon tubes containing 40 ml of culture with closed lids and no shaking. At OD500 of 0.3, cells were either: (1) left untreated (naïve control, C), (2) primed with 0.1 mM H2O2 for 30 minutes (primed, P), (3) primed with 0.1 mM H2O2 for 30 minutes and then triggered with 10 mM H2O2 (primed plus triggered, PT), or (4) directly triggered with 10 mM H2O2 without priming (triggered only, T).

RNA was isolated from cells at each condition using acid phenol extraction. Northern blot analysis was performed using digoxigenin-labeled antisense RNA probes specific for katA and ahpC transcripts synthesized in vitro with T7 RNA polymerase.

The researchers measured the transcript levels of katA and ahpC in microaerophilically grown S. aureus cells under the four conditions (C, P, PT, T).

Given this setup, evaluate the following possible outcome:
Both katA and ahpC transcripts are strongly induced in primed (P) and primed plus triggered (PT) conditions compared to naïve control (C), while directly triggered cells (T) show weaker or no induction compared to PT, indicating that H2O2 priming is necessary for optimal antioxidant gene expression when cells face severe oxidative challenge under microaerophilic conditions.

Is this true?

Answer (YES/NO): NO